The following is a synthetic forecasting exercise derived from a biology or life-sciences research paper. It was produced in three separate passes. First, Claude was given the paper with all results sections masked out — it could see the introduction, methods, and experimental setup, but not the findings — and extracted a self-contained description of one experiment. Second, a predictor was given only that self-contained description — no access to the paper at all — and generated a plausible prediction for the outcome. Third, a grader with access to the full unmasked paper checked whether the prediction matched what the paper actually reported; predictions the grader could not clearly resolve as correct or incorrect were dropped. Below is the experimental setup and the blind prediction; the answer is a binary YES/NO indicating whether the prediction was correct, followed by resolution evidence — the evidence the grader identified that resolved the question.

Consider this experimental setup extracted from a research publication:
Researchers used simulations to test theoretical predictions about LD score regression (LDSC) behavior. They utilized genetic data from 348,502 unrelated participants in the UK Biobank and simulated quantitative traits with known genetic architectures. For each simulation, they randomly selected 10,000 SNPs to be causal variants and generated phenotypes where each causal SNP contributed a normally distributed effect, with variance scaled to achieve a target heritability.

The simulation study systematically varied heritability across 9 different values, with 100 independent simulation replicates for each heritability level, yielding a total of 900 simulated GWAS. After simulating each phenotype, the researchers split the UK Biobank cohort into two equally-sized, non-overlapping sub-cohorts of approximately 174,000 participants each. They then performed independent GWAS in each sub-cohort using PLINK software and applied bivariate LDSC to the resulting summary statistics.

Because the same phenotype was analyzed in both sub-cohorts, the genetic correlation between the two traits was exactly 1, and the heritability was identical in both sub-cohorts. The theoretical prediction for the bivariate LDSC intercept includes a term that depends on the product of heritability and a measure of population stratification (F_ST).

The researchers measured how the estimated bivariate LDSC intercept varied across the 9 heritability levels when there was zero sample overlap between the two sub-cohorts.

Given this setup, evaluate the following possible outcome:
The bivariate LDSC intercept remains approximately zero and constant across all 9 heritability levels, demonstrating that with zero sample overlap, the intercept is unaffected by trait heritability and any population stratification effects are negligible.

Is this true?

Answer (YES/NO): NO